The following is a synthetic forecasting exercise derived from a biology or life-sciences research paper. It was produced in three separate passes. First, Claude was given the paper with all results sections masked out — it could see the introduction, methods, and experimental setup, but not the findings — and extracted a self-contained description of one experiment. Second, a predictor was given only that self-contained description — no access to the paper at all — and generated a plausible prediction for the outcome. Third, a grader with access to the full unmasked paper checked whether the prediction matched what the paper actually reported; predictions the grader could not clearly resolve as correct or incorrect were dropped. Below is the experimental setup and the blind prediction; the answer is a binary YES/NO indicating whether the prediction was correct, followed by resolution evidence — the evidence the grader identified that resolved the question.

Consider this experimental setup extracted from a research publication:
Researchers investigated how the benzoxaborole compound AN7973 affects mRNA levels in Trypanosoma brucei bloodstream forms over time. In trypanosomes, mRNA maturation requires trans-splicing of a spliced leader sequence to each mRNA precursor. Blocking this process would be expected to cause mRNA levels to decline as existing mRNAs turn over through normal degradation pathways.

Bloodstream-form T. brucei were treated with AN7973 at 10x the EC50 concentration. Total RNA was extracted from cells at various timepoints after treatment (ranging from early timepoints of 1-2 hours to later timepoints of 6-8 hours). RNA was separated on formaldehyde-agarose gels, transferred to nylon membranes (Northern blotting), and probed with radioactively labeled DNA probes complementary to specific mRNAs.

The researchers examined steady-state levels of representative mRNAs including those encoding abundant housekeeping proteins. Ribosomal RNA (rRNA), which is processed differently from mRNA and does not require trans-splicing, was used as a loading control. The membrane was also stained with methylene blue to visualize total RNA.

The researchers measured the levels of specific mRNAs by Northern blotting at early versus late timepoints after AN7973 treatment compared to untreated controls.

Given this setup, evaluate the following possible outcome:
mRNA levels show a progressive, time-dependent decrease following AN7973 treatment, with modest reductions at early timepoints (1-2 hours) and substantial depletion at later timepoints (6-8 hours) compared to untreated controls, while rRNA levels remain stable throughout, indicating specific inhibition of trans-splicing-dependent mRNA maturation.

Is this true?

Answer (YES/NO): YES